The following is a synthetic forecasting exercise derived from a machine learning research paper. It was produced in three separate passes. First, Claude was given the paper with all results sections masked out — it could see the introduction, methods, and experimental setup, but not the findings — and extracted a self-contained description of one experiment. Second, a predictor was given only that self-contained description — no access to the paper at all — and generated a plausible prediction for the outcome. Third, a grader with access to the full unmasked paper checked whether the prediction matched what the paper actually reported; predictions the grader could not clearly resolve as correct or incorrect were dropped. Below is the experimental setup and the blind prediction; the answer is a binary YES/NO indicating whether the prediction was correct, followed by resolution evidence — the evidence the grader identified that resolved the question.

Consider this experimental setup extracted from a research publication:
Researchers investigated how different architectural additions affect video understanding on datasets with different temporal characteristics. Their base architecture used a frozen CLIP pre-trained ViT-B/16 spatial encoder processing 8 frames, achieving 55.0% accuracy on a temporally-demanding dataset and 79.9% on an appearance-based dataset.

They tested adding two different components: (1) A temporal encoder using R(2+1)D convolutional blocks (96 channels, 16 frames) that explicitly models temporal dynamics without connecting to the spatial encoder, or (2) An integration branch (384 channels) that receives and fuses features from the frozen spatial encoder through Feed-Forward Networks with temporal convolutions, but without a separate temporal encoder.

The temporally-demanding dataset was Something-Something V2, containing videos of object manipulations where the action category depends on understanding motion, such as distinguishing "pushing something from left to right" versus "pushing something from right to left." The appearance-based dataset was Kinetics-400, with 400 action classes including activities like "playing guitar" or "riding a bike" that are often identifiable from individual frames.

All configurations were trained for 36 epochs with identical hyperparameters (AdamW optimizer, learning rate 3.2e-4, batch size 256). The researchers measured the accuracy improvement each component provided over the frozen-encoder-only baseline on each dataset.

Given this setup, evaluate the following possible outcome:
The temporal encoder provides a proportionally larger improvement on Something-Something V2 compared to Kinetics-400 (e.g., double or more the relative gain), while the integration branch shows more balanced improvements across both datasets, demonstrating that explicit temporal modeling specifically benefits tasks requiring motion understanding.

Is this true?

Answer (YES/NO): NO